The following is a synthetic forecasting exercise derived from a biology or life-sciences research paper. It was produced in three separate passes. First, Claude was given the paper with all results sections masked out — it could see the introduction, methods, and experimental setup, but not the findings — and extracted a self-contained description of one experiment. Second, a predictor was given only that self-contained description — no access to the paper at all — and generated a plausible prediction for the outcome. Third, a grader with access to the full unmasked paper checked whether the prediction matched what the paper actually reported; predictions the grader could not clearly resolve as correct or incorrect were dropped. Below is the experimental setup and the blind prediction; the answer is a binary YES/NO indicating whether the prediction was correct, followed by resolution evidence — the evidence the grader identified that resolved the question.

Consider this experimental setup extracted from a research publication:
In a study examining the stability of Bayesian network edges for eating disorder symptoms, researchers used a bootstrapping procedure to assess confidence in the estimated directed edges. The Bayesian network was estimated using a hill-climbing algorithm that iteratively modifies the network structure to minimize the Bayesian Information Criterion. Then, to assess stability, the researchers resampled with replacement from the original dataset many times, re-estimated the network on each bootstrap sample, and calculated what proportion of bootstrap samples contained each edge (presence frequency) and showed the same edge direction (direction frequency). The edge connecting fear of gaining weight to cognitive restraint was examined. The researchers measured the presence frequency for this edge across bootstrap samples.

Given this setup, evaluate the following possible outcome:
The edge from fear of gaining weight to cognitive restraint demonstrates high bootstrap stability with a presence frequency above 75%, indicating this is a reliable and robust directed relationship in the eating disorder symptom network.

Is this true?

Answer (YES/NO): YES